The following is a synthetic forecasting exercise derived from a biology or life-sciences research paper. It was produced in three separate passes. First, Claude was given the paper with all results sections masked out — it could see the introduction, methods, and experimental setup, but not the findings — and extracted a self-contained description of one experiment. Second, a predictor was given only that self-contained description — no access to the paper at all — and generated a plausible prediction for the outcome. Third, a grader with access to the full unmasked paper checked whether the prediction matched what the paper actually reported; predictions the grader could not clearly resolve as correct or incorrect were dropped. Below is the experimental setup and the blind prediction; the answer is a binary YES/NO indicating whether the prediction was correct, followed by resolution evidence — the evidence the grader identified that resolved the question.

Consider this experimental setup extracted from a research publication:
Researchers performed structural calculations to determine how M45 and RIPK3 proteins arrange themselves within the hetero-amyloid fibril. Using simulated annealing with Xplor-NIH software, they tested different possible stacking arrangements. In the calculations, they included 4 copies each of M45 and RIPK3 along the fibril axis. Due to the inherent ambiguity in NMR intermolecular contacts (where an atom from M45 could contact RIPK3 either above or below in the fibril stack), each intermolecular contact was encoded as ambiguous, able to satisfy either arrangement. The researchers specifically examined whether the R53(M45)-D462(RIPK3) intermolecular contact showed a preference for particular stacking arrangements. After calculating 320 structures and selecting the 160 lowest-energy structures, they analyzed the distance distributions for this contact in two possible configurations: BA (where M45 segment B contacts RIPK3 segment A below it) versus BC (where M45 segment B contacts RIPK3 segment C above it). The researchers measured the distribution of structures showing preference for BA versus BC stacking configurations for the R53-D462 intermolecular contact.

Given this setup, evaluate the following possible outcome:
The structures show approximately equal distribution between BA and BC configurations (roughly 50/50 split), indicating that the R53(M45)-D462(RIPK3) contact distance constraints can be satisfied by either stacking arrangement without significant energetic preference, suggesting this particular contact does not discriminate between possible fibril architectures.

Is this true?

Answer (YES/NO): NO